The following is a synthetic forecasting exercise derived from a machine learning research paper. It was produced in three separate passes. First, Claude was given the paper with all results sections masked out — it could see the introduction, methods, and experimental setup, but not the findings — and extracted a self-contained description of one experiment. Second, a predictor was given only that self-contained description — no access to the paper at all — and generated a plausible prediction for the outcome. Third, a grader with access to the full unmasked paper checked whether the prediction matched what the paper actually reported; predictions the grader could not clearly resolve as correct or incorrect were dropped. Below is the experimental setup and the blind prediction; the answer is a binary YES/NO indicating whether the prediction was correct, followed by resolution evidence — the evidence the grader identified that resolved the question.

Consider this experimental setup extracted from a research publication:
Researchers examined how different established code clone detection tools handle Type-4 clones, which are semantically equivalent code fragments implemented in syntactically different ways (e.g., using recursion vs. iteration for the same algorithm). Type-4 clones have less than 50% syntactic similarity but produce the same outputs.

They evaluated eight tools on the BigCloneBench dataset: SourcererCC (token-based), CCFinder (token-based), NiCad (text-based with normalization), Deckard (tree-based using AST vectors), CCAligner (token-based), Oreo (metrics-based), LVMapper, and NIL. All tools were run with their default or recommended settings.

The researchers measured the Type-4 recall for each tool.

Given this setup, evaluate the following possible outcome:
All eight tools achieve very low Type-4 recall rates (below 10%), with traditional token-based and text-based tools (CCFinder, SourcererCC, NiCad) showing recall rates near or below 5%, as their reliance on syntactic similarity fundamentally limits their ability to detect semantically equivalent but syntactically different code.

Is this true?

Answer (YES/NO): NO